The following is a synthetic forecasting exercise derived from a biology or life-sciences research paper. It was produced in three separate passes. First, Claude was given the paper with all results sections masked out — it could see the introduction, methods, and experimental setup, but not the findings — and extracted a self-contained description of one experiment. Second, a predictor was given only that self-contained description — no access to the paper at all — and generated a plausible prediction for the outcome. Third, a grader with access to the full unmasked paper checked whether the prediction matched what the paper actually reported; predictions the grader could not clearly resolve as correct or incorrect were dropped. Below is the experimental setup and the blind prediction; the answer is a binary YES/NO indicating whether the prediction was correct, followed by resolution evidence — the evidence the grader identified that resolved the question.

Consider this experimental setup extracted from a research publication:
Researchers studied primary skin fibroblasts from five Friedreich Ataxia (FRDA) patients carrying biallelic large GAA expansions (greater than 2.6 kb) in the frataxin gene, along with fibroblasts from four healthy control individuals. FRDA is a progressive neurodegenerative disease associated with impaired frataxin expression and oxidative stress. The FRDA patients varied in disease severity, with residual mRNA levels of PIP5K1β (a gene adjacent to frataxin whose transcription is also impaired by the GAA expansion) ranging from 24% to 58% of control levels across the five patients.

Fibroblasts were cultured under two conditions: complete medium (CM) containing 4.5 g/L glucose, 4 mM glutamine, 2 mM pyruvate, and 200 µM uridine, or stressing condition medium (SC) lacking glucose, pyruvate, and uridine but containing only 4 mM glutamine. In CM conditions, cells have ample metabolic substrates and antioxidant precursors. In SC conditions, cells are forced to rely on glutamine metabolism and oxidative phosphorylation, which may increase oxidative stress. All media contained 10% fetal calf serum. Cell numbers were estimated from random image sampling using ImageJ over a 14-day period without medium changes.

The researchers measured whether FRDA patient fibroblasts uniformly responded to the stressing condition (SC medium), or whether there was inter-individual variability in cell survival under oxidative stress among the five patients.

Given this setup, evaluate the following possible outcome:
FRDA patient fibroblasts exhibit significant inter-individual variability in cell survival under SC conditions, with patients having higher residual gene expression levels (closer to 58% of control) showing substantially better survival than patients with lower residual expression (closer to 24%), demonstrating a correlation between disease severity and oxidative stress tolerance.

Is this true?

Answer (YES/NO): YES